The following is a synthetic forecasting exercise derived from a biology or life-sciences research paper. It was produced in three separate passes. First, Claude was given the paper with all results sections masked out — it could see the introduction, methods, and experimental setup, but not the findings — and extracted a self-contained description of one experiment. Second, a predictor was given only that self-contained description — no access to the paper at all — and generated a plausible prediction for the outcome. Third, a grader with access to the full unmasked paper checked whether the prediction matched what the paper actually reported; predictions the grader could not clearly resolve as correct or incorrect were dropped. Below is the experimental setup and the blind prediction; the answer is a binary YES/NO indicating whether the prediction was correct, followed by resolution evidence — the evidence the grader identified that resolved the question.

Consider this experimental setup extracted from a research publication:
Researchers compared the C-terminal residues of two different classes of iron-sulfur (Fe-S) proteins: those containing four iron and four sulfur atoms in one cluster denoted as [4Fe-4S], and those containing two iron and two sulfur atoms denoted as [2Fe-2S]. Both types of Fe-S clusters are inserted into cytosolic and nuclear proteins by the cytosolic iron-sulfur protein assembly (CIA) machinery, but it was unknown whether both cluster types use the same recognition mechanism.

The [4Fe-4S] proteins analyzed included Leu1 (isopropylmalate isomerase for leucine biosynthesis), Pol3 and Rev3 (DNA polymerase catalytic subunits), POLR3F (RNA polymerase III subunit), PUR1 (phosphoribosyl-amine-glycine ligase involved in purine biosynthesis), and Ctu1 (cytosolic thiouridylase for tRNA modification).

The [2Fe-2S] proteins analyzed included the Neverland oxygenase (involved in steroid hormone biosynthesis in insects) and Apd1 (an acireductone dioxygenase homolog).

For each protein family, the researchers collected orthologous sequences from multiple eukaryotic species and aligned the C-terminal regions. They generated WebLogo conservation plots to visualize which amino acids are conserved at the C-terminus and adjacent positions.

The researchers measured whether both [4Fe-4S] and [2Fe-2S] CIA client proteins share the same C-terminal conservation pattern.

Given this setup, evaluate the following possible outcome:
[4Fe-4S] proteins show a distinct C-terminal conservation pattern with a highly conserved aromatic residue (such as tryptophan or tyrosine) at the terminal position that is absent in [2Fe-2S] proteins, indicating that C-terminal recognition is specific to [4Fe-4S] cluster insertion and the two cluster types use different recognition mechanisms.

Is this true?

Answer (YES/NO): NO